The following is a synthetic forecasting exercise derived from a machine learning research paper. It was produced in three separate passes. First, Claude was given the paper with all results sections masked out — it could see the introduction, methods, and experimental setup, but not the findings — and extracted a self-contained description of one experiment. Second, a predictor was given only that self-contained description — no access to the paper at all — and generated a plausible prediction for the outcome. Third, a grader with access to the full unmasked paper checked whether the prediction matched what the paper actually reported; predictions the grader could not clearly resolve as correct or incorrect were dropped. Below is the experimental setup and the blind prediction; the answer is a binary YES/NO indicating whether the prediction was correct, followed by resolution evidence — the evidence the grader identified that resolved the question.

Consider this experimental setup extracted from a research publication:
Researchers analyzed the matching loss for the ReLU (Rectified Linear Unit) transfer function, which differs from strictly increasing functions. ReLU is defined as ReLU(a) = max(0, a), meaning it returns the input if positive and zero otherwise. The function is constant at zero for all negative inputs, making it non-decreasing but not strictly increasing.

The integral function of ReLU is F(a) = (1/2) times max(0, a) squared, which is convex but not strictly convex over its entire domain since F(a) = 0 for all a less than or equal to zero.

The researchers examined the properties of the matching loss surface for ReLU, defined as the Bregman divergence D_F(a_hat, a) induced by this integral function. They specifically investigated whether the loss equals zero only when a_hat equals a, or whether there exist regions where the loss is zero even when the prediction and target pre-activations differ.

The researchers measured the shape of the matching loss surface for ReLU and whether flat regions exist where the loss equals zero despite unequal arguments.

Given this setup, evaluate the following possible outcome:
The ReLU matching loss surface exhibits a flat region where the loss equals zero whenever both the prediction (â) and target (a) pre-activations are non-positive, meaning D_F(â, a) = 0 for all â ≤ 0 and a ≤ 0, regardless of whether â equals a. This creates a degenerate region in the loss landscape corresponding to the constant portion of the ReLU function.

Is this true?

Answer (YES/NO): YES